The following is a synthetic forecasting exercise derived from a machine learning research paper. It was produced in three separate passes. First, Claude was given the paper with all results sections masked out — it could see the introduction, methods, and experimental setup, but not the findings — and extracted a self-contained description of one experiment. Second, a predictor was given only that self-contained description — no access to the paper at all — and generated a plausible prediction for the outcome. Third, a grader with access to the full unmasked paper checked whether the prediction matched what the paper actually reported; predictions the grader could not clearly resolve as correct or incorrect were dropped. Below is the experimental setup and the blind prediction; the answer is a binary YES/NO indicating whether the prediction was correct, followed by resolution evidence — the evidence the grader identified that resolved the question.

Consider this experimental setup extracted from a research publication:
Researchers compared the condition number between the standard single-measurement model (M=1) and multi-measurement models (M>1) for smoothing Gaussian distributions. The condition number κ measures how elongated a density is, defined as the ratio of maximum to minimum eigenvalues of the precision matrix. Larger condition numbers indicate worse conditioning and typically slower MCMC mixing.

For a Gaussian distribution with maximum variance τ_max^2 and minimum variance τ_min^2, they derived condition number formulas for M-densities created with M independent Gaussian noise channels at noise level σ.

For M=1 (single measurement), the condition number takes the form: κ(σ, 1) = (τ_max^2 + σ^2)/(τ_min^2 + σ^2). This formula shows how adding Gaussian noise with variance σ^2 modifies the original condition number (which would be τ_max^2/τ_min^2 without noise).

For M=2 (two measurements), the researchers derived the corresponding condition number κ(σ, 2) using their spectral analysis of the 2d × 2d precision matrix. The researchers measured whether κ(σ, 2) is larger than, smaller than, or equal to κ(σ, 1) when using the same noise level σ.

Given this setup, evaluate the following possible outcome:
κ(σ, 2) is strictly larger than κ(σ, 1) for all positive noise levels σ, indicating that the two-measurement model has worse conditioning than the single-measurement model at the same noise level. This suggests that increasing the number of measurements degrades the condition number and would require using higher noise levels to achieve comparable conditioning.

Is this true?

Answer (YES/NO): YES